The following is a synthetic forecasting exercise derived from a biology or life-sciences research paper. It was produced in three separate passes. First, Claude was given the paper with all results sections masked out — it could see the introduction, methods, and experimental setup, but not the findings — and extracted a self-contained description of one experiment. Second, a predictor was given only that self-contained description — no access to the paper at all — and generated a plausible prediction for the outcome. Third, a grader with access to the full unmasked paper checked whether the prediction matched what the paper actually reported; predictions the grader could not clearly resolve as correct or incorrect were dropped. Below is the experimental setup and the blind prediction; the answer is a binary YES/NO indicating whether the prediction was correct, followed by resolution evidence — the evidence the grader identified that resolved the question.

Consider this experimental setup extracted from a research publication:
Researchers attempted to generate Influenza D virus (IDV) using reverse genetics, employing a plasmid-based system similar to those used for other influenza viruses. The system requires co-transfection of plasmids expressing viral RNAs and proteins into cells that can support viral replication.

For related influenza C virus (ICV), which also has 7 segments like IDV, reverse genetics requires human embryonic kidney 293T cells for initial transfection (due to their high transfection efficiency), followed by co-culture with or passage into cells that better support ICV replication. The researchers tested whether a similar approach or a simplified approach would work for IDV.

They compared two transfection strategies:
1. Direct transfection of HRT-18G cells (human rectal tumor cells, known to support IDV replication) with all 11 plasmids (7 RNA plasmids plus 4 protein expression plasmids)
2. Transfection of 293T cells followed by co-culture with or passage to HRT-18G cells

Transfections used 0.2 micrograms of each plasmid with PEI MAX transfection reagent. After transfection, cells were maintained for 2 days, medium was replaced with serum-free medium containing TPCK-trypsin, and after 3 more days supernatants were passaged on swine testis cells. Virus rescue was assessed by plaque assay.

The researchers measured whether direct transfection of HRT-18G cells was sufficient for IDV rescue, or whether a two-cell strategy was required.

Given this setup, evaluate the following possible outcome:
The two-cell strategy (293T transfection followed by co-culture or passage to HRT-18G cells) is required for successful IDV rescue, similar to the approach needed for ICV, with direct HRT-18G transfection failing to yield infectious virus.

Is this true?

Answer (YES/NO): NO